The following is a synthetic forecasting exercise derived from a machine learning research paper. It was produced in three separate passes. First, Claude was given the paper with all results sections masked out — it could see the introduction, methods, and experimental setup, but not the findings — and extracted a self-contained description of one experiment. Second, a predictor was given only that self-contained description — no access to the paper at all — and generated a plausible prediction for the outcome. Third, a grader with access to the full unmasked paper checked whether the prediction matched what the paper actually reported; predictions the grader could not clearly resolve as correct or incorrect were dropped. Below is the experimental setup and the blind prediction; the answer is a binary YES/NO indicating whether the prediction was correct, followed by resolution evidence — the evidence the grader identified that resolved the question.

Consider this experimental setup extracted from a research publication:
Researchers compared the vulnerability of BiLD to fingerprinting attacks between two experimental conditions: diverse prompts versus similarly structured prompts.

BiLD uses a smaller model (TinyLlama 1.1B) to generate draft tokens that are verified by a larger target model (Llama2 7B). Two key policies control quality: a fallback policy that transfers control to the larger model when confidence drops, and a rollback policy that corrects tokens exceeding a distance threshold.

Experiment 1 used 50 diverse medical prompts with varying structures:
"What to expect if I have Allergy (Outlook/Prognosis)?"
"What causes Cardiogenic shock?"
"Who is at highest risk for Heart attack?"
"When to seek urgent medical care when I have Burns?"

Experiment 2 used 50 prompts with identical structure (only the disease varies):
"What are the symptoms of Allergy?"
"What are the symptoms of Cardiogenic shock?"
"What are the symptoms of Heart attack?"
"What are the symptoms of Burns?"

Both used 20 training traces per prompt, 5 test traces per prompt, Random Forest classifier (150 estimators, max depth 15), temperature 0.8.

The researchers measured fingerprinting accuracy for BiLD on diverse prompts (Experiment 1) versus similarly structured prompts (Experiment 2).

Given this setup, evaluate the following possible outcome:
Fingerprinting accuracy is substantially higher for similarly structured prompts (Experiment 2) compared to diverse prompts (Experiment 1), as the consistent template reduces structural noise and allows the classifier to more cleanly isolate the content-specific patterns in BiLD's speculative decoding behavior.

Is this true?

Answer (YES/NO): YES